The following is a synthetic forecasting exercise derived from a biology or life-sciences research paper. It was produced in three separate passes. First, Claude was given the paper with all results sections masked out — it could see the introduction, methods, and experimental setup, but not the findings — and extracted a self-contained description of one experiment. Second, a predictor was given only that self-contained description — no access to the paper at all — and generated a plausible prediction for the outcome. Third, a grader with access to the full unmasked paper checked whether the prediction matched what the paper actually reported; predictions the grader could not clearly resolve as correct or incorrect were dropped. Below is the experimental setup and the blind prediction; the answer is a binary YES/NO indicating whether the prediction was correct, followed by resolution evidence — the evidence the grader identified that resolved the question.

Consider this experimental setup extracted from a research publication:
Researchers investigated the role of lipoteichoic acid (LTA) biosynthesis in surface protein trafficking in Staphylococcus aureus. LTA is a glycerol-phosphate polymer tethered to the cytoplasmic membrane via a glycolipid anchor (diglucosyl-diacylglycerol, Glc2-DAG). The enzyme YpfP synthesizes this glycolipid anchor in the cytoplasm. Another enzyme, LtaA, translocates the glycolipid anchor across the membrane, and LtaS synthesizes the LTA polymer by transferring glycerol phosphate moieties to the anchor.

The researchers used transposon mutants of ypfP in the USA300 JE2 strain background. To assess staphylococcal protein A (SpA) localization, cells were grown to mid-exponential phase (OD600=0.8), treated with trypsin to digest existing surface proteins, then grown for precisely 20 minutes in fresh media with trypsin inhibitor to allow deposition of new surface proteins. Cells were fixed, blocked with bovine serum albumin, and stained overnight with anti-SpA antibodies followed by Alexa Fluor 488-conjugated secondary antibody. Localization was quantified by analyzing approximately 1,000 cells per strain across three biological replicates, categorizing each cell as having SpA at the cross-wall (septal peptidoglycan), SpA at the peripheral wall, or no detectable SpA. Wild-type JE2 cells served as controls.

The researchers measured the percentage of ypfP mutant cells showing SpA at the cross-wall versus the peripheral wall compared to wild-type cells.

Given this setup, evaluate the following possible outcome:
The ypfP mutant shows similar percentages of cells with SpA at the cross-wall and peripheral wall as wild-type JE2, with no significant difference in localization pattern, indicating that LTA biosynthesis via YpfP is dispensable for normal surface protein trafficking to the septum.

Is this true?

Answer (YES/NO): NO